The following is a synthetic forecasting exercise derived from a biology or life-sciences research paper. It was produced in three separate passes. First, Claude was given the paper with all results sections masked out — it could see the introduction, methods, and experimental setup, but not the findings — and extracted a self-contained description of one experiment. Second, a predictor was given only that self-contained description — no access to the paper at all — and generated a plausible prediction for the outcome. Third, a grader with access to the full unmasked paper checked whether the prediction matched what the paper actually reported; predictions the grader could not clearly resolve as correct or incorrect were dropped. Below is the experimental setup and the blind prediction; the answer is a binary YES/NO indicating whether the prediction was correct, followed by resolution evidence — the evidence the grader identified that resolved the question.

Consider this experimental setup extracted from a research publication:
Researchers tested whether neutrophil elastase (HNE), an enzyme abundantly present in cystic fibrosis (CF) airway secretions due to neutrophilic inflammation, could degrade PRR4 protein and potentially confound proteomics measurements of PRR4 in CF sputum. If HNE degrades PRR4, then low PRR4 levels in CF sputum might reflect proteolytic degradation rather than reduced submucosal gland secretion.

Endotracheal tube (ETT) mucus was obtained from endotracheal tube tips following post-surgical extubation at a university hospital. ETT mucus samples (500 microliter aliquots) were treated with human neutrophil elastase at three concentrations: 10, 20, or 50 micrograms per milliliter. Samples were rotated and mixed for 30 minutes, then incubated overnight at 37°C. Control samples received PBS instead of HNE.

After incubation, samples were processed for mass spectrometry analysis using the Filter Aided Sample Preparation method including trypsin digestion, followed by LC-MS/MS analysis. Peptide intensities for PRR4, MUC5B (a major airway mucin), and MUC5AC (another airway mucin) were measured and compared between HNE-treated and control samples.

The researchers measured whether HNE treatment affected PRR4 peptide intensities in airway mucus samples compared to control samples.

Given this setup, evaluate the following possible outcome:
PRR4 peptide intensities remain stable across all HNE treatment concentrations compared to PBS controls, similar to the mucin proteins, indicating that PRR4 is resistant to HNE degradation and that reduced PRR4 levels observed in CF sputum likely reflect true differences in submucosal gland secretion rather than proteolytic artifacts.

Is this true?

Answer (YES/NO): YES